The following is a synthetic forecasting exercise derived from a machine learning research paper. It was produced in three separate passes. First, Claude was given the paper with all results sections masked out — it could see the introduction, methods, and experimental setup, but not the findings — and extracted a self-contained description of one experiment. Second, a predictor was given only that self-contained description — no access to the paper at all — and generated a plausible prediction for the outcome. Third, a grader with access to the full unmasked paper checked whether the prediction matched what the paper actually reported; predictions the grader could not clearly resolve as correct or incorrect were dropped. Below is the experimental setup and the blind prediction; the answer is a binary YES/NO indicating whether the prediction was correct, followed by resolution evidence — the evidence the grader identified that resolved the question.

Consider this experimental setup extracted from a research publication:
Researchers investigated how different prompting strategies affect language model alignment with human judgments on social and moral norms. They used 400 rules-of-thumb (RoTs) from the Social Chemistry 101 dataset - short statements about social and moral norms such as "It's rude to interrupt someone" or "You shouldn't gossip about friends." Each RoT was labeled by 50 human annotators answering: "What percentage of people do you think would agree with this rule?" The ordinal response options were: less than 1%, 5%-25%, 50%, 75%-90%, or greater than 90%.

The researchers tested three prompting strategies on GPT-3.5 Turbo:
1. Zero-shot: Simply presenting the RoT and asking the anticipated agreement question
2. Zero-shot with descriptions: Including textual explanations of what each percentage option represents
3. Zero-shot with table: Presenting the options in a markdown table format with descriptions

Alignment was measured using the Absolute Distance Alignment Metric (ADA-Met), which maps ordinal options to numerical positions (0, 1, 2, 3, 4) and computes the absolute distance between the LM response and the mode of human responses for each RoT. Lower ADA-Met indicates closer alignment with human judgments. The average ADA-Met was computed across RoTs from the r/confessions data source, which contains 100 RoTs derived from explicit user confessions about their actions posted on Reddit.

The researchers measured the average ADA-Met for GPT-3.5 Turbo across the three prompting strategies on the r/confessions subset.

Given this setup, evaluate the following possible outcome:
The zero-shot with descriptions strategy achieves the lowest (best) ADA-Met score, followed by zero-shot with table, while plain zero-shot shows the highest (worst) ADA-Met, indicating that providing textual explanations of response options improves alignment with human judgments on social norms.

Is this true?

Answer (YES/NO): NO